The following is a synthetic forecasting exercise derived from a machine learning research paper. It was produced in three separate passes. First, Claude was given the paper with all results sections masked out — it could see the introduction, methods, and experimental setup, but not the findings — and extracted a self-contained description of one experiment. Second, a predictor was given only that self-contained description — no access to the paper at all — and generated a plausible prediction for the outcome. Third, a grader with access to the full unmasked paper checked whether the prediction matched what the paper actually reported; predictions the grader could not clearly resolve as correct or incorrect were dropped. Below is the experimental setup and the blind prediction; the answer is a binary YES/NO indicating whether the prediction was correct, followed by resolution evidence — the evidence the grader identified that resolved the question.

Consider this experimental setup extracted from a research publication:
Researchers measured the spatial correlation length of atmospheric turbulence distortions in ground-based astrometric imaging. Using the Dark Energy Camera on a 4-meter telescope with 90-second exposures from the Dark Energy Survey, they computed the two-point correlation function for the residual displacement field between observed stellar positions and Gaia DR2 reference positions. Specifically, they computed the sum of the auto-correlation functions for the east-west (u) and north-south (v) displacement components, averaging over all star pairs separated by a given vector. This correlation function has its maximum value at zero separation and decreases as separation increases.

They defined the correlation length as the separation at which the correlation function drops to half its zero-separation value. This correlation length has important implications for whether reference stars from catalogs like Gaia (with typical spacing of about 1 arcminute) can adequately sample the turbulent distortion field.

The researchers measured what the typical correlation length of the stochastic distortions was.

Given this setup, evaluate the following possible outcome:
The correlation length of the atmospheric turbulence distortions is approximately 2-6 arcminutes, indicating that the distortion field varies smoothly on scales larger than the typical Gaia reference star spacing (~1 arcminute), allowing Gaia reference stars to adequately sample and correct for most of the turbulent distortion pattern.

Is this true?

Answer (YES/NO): YES